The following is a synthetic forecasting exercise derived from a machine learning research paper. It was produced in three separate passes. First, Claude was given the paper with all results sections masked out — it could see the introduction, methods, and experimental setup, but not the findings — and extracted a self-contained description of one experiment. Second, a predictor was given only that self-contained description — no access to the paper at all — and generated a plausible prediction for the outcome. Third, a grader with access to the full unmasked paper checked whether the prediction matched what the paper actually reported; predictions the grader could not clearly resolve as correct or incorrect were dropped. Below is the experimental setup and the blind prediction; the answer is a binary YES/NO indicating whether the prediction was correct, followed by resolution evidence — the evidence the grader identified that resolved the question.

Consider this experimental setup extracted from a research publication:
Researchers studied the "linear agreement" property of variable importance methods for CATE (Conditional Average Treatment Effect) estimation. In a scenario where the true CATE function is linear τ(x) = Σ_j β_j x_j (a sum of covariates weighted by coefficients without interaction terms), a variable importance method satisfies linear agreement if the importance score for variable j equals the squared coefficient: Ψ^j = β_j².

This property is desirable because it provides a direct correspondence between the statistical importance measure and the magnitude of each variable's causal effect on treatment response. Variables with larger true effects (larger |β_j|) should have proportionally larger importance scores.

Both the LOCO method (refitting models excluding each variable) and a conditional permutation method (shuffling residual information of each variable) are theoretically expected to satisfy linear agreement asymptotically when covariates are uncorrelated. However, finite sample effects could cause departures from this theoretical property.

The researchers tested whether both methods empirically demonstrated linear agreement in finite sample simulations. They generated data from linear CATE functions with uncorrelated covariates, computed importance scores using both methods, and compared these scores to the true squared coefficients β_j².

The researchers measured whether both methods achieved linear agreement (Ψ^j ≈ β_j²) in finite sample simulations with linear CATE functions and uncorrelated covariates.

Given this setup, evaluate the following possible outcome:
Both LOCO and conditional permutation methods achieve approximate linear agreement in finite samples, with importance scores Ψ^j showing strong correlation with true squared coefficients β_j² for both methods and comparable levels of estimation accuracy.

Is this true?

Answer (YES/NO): NO